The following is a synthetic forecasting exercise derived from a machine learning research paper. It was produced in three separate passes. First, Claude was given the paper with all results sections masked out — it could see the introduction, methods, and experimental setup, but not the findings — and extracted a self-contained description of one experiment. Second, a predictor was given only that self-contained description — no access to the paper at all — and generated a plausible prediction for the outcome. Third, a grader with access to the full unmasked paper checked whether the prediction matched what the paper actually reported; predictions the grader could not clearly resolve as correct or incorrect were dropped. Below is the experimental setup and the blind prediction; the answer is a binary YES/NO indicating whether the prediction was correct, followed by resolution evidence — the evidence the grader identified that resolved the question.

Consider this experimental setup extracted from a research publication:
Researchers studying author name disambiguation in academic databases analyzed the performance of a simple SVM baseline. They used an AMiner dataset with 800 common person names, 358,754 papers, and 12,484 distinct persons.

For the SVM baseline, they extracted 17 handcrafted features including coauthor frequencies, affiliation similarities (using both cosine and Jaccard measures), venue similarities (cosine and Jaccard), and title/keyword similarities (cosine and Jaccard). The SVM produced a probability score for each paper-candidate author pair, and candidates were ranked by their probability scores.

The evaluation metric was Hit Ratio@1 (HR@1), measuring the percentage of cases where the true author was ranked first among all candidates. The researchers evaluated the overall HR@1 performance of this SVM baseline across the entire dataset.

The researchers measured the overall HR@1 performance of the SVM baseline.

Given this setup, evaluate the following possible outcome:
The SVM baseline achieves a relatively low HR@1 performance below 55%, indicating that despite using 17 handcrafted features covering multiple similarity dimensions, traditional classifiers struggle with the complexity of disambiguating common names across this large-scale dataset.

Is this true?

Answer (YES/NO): NO